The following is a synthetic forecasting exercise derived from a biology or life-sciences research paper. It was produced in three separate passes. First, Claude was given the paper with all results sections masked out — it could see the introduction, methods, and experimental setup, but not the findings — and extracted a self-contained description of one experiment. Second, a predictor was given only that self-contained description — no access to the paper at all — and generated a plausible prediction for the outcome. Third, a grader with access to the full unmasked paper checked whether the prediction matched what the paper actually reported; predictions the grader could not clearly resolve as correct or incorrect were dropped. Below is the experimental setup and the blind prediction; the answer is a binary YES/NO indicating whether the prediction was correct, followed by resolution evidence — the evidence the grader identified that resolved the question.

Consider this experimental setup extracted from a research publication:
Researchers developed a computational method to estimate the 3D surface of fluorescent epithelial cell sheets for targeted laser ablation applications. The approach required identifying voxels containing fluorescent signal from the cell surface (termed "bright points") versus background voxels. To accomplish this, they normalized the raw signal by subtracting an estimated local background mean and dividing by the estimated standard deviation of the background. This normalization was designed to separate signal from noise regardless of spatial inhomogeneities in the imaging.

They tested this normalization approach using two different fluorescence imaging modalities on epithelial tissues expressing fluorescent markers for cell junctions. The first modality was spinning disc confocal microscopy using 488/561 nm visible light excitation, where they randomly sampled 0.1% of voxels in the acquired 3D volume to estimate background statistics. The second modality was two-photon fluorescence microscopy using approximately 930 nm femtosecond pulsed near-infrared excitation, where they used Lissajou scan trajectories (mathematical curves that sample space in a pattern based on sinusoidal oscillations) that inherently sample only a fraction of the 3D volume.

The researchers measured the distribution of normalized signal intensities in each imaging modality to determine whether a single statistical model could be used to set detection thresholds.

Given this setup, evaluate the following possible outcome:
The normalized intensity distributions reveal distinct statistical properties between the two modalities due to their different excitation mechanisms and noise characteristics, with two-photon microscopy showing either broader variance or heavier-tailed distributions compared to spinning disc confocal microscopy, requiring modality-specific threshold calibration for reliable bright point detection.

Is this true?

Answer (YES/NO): NO